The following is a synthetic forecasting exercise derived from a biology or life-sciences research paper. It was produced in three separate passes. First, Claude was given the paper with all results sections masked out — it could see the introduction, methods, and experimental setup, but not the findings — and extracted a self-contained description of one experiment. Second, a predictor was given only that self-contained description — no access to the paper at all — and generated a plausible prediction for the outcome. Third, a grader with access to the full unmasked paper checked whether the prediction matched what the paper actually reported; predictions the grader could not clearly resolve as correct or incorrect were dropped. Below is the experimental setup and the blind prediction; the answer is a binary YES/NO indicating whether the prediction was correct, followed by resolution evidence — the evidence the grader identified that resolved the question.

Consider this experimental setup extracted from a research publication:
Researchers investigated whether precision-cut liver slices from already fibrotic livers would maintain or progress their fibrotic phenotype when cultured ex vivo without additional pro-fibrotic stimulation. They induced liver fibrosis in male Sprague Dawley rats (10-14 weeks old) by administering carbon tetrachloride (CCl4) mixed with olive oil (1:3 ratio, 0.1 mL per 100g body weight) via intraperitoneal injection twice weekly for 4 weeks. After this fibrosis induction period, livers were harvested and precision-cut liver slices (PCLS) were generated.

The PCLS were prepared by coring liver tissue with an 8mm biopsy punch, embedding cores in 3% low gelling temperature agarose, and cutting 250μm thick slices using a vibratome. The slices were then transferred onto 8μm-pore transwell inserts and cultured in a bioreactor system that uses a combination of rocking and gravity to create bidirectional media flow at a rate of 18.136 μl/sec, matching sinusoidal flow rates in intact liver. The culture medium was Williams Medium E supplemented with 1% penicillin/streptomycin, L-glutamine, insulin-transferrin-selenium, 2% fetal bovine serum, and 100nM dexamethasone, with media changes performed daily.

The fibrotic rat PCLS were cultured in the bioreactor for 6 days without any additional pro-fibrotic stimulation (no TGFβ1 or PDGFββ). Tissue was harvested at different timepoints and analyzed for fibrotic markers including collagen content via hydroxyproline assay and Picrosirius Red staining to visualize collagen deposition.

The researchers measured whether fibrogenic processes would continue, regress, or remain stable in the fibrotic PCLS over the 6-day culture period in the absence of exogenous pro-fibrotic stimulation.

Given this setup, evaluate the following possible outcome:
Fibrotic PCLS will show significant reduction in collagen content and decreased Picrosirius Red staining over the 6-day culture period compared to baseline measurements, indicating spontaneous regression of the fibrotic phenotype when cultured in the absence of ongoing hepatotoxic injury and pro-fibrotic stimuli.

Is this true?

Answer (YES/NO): NO